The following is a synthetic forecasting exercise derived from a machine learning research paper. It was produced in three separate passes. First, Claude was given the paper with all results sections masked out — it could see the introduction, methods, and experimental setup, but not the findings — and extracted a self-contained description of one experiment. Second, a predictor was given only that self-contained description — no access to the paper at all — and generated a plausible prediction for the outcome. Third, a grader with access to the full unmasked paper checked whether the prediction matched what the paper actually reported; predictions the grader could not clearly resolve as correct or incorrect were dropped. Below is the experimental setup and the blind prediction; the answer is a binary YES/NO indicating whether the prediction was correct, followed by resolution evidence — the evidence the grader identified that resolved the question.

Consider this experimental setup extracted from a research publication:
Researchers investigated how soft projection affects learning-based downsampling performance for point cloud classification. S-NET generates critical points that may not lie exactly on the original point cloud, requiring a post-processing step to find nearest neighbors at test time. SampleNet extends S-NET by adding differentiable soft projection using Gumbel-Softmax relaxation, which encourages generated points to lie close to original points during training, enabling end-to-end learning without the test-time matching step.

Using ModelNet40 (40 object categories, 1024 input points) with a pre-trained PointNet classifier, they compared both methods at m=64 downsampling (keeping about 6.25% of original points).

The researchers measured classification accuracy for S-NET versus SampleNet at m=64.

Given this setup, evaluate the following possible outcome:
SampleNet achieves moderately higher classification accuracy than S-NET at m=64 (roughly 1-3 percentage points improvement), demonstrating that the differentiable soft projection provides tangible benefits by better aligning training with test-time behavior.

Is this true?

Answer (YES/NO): NO